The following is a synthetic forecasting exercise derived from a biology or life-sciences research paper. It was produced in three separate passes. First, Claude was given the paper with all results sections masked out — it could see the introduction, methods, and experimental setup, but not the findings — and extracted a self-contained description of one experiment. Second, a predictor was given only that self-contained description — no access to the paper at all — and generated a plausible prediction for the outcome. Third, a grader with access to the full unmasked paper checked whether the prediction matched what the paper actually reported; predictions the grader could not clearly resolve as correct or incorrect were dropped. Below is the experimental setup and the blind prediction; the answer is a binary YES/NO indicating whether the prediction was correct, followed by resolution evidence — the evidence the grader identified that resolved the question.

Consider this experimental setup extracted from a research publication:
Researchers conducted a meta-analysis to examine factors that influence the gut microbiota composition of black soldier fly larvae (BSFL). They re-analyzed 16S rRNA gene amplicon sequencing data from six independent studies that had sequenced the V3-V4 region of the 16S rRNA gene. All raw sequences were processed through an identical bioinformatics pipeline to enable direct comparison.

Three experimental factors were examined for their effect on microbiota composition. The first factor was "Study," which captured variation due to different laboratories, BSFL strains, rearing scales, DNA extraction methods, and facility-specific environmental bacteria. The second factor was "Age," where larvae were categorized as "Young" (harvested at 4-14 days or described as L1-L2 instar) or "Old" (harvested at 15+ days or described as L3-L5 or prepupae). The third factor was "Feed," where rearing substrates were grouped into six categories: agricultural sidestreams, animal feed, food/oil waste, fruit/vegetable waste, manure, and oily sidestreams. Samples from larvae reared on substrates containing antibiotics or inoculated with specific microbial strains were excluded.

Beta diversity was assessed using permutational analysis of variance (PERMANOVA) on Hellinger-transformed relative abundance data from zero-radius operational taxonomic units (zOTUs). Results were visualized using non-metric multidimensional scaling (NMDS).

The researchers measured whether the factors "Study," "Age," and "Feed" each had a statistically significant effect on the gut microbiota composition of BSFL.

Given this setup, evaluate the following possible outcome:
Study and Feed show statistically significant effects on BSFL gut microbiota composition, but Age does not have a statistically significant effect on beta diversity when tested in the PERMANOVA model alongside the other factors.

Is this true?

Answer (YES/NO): NO